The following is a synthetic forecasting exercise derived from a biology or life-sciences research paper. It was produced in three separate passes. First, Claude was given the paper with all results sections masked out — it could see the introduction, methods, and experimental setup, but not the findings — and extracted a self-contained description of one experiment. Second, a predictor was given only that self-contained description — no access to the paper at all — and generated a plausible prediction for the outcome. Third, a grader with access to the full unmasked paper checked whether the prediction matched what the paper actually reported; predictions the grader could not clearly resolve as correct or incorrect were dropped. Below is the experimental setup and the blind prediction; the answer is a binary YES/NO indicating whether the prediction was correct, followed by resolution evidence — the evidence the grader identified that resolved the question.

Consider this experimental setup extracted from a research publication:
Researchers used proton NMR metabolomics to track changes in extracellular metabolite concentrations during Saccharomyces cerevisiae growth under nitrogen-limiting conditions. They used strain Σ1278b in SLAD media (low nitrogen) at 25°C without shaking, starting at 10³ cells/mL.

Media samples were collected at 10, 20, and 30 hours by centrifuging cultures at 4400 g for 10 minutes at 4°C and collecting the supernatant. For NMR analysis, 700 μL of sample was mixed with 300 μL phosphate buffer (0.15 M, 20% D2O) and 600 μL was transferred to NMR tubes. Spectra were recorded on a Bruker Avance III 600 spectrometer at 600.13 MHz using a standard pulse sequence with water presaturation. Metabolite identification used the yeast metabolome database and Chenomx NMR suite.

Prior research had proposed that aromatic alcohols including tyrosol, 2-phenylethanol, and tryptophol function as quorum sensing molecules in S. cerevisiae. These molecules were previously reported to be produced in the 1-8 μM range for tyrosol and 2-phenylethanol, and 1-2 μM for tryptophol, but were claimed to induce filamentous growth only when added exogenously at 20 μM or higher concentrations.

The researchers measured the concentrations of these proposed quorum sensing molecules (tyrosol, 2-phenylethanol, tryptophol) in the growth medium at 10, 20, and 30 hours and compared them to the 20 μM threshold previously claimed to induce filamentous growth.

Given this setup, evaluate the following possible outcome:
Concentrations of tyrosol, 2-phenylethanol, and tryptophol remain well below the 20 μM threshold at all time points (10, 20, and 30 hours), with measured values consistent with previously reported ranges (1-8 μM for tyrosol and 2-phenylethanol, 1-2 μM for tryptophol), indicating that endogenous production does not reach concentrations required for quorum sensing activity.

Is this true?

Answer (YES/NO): NO